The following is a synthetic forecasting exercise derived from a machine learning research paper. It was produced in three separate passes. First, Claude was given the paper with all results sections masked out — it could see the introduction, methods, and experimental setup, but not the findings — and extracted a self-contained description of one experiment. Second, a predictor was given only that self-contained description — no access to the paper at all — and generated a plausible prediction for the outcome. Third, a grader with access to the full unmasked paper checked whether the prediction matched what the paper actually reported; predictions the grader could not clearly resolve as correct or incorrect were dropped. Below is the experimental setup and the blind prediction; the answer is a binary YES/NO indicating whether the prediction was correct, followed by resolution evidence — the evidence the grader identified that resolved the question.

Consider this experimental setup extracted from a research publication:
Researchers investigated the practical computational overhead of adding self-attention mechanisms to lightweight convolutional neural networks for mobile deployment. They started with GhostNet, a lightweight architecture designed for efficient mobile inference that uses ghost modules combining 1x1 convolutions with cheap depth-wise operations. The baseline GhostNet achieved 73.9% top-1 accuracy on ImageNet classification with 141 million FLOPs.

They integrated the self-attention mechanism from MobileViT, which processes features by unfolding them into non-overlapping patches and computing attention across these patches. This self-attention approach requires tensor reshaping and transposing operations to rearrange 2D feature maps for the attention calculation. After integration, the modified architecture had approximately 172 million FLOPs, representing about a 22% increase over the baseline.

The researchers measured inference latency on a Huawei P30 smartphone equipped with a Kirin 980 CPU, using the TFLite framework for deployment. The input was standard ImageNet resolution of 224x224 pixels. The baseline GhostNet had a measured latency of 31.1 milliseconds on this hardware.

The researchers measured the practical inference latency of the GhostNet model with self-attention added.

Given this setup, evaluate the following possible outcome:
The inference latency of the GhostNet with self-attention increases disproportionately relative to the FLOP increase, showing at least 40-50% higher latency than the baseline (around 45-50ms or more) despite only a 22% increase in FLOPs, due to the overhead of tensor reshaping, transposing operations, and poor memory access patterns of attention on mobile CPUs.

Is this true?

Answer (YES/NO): YES